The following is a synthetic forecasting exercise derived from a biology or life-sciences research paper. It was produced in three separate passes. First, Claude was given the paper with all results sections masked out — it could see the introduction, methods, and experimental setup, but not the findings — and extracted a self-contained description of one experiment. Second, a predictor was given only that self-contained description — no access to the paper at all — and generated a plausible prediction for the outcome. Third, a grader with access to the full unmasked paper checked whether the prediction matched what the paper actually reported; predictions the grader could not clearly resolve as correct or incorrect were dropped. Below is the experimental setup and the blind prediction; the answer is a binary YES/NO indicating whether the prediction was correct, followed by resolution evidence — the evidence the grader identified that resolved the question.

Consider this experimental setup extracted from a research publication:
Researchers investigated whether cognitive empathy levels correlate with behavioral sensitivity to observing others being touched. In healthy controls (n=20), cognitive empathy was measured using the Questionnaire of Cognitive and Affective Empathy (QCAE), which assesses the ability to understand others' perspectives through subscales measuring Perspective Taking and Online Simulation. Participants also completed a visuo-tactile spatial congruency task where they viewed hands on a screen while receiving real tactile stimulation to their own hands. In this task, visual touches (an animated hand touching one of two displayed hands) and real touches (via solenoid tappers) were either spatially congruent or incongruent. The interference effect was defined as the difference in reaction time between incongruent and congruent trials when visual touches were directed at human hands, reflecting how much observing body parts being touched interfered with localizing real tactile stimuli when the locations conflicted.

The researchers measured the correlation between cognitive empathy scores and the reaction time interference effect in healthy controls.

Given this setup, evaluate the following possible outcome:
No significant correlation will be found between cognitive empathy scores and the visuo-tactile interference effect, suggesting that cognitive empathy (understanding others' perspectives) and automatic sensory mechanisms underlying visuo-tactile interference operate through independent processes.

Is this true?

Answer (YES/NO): YES